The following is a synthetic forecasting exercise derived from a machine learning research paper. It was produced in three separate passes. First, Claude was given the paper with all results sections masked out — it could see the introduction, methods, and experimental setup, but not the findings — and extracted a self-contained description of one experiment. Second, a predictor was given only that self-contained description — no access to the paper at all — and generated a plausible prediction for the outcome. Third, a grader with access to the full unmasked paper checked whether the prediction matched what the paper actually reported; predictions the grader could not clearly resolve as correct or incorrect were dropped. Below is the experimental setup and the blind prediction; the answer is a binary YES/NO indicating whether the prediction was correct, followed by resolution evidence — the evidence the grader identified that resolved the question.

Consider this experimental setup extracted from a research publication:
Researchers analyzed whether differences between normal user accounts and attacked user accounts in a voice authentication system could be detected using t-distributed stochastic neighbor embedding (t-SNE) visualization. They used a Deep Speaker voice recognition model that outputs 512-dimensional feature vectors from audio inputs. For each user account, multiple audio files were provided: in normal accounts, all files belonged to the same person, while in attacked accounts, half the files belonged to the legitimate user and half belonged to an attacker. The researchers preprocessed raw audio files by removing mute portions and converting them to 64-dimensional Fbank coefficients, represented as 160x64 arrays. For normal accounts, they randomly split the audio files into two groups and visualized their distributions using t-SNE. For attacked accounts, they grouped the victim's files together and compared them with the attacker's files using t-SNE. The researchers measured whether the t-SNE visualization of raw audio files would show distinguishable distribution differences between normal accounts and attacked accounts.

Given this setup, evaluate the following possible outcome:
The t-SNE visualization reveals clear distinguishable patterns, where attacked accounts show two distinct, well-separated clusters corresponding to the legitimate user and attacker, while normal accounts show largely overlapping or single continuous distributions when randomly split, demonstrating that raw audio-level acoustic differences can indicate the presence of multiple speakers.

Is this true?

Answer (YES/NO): NO